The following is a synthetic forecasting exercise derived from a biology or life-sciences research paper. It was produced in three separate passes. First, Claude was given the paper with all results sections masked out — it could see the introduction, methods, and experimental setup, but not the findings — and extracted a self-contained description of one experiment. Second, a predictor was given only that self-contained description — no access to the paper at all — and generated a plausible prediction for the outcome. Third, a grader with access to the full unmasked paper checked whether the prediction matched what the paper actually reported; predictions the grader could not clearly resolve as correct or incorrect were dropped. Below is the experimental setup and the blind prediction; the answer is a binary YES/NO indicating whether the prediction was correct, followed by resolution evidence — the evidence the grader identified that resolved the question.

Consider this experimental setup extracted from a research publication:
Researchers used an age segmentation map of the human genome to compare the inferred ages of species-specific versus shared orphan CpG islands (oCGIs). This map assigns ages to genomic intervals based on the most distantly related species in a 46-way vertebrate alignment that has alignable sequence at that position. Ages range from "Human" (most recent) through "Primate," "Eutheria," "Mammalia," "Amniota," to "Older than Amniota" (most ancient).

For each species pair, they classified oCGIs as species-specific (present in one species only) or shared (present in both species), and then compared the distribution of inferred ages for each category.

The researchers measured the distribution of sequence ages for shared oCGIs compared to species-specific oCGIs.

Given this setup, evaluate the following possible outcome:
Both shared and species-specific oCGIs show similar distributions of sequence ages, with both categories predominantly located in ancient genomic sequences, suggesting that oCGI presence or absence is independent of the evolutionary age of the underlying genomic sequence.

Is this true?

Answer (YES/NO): NO